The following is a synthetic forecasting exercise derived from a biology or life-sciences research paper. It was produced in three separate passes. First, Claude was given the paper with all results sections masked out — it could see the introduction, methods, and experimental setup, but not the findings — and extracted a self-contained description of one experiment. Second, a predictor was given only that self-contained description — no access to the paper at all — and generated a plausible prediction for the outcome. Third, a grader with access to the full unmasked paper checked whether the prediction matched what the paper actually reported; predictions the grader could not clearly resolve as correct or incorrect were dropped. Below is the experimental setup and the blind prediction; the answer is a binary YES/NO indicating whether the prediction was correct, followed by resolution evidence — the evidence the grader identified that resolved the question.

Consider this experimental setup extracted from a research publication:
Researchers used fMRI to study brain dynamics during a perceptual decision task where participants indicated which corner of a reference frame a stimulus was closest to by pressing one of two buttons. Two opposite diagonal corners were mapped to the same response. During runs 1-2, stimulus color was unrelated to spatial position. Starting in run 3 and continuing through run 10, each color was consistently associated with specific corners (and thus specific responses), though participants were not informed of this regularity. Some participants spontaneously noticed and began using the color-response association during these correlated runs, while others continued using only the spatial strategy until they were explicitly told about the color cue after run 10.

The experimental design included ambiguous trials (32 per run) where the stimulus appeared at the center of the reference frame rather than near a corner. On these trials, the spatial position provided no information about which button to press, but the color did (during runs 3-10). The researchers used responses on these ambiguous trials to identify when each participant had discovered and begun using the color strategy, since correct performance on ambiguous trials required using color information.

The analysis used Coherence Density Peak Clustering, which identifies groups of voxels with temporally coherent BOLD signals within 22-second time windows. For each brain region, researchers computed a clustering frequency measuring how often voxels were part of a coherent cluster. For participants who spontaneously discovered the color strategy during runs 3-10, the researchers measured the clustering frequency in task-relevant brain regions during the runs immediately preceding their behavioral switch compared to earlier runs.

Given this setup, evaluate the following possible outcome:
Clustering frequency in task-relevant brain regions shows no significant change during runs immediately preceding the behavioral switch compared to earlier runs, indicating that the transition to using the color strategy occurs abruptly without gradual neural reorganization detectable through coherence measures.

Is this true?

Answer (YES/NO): NO